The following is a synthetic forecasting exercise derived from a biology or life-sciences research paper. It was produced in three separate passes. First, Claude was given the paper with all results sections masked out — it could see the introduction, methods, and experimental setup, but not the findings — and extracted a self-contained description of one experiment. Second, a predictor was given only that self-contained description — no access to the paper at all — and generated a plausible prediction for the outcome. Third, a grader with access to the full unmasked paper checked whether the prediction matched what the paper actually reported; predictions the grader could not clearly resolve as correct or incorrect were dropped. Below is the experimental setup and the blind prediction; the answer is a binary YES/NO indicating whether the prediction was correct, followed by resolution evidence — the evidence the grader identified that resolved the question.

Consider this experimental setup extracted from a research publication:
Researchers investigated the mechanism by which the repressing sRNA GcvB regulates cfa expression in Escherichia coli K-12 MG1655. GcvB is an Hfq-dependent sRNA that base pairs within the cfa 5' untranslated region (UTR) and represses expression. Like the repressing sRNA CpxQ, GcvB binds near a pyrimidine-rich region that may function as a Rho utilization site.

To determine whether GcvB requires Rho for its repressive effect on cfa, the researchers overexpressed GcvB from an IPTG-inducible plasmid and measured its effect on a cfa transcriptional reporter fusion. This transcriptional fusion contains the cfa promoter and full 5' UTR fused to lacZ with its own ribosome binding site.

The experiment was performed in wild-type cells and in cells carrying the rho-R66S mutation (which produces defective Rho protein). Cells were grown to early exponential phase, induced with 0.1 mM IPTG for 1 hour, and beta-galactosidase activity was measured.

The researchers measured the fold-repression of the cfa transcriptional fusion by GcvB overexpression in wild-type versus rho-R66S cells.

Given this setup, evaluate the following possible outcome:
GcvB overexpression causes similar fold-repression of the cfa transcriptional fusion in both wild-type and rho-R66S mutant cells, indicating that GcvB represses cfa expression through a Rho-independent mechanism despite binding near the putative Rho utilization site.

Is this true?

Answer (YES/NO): NO